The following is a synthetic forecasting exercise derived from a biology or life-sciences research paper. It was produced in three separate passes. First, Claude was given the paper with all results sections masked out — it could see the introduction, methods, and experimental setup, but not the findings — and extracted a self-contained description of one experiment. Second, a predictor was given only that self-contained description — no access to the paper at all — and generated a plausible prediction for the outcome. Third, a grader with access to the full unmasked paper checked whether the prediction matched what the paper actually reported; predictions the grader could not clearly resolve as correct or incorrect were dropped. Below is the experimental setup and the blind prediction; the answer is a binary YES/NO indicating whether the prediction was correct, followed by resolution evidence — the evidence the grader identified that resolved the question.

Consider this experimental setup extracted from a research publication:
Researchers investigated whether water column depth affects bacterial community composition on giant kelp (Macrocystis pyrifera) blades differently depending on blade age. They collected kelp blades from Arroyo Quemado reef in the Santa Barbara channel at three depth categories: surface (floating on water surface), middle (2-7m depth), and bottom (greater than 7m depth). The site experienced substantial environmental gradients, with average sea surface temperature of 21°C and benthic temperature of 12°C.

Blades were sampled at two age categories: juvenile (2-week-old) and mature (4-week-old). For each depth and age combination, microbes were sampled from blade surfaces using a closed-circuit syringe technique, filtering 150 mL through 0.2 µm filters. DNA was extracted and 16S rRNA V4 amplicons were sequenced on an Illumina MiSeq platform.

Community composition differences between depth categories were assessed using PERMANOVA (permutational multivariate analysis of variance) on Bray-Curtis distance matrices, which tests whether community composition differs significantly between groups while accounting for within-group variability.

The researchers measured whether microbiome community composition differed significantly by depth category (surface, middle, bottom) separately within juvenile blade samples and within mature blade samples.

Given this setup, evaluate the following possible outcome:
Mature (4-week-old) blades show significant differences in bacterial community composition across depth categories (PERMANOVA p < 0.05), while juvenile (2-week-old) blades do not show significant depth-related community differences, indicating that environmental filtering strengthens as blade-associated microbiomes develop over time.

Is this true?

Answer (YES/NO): YES